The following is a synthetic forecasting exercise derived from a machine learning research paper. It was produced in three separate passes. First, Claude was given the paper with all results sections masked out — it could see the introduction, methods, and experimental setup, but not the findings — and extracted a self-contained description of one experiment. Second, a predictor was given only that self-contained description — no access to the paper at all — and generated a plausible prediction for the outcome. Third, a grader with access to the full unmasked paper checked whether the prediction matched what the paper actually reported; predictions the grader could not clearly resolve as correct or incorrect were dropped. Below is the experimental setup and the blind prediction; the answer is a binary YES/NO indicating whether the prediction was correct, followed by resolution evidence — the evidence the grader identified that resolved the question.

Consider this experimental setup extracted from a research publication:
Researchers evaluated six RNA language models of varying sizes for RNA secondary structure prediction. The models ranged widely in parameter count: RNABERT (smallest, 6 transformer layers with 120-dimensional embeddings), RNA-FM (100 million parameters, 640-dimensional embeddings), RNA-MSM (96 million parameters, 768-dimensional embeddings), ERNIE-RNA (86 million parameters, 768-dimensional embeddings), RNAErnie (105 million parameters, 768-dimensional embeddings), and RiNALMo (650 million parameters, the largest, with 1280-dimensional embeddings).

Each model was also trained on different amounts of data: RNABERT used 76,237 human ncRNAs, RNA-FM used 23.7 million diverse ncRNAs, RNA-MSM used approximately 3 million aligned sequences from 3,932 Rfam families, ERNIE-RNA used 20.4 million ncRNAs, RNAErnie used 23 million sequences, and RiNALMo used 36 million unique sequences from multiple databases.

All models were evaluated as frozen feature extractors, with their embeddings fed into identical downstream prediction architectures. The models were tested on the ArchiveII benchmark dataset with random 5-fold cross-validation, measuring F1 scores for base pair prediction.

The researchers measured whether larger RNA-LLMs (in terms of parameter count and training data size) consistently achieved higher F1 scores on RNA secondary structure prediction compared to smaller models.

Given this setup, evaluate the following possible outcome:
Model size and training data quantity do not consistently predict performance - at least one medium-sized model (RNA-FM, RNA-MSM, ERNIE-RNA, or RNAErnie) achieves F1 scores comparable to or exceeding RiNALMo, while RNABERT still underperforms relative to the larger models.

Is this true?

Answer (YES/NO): YES